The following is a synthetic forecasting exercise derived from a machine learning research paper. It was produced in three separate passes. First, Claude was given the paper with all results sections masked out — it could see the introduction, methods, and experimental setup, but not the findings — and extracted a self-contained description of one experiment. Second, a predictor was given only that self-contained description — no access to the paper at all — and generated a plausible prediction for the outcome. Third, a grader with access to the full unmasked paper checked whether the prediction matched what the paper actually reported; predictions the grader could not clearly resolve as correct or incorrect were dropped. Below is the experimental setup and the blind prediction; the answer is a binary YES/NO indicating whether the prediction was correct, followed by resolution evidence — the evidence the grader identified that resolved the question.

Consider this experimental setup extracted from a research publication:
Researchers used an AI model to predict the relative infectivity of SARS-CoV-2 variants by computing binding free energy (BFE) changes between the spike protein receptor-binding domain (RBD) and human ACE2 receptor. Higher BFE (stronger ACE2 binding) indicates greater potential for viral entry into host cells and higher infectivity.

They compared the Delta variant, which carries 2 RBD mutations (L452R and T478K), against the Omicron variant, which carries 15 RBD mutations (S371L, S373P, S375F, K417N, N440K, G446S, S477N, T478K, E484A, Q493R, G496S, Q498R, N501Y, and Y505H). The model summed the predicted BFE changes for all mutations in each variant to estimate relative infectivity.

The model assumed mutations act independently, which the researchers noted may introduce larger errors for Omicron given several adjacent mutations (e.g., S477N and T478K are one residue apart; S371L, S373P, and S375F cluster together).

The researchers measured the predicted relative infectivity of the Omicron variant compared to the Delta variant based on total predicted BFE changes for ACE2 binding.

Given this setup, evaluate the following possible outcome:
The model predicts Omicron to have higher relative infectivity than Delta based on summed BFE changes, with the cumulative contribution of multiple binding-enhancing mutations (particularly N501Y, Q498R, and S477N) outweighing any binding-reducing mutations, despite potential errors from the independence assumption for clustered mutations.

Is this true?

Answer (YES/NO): NO